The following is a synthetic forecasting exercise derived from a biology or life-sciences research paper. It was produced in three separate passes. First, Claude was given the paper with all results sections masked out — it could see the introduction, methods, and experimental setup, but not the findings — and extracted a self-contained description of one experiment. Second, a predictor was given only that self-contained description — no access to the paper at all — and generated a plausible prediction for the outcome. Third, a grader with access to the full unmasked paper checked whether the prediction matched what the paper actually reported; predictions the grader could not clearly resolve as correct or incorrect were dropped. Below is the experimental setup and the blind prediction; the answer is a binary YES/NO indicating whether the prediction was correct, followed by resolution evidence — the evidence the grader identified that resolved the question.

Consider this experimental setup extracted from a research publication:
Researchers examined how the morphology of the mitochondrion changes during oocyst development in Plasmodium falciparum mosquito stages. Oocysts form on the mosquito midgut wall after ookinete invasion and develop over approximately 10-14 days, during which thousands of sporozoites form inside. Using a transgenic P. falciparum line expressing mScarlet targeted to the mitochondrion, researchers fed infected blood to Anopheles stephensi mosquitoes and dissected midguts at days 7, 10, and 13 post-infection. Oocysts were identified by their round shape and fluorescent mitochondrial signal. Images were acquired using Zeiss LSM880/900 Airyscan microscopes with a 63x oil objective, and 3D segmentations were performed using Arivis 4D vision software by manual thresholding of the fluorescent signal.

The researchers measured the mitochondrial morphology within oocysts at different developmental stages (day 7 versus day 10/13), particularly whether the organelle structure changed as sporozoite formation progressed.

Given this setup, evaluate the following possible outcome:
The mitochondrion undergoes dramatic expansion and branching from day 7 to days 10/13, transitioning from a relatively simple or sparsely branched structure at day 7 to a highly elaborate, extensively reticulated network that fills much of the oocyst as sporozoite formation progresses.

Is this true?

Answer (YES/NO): NO